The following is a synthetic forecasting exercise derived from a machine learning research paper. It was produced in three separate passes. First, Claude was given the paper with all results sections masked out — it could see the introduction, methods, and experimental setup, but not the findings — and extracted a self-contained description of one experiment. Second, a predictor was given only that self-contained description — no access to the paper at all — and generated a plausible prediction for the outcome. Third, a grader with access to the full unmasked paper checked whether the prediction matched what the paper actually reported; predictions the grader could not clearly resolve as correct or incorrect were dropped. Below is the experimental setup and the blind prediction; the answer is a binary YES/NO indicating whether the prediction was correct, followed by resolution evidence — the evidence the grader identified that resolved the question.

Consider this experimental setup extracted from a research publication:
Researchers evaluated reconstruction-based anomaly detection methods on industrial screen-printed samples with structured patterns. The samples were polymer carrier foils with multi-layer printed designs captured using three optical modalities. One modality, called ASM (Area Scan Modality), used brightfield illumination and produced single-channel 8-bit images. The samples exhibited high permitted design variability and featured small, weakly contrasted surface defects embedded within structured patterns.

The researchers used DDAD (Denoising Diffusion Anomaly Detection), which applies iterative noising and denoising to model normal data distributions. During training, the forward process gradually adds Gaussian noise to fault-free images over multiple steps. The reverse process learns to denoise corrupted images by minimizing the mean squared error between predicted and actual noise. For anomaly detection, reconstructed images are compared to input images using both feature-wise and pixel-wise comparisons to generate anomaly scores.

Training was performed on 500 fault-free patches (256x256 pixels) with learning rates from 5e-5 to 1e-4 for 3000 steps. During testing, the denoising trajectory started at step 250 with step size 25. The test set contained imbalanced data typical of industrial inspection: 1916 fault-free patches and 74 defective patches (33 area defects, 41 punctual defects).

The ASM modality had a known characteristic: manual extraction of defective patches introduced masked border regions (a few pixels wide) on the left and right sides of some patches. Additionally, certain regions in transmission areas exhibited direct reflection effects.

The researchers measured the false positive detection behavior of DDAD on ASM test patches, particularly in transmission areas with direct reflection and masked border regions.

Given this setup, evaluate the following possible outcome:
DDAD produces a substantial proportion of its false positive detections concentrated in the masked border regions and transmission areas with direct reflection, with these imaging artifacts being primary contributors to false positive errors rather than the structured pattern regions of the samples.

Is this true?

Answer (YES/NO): YES